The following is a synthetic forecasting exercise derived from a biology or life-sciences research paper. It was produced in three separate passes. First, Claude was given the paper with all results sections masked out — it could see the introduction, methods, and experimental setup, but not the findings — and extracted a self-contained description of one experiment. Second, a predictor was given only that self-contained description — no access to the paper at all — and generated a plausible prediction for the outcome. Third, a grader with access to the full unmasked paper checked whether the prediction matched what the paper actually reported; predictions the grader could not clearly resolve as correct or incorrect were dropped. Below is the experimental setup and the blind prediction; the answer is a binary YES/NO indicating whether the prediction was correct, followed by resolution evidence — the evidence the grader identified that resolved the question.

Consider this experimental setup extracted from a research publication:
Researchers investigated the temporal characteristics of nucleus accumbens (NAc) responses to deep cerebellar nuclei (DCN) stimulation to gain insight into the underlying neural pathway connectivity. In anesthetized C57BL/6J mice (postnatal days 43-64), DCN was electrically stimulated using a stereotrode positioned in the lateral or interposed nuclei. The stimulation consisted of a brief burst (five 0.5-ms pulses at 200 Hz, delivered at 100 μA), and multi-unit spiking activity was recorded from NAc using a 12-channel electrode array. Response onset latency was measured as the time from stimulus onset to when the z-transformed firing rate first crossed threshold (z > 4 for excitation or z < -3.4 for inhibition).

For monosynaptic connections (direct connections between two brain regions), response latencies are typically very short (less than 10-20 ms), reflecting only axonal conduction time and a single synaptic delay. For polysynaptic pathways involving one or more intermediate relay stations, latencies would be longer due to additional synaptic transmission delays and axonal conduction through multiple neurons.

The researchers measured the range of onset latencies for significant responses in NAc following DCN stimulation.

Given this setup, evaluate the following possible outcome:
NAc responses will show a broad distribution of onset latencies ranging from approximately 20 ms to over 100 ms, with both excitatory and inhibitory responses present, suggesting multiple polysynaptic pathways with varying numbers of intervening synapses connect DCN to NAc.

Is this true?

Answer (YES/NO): NO